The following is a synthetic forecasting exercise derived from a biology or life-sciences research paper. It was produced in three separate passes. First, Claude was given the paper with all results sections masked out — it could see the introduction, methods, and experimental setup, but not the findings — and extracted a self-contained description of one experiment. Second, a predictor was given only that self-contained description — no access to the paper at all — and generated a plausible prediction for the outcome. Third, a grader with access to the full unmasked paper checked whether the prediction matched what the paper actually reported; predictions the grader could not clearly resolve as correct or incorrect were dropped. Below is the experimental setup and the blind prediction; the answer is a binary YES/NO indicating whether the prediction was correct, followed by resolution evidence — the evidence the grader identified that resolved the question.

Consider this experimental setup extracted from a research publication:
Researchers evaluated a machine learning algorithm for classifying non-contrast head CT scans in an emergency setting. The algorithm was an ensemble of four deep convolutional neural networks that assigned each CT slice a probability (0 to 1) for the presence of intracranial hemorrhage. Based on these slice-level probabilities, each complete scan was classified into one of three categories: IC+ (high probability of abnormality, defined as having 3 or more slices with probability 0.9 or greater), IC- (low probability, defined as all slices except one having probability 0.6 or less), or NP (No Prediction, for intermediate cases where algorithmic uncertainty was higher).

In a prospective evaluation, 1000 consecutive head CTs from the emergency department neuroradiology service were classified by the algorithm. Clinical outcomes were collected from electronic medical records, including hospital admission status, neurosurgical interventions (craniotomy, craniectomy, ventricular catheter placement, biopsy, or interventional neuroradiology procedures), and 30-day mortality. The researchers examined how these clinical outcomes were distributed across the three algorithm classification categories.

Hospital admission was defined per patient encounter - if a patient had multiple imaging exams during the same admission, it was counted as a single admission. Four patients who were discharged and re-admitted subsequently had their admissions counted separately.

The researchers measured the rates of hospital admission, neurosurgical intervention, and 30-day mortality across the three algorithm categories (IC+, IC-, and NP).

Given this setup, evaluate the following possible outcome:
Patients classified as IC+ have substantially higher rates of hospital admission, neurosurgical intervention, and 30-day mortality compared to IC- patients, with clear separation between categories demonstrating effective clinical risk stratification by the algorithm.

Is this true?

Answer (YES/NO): YES